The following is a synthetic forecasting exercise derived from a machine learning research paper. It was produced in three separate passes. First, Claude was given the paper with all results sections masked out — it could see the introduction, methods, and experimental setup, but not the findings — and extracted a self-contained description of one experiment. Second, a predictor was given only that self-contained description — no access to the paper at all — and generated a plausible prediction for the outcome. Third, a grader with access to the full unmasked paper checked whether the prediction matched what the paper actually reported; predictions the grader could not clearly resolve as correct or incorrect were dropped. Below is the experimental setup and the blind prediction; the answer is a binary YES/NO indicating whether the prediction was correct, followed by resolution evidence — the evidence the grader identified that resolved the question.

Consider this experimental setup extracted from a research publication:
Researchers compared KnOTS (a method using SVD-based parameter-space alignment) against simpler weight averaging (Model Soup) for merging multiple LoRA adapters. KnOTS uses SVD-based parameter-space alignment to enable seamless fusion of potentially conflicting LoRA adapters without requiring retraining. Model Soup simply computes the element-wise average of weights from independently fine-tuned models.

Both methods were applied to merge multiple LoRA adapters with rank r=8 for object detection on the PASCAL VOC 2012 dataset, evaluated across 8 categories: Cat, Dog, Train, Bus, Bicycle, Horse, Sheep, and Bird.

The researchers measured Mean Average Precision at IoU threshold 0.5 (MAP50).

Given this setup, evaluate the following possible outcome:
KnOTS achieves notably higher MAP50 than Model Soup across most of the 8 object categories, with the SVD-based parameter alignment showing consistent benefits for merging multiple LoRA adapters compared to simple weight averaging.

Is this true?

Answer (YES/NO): NO